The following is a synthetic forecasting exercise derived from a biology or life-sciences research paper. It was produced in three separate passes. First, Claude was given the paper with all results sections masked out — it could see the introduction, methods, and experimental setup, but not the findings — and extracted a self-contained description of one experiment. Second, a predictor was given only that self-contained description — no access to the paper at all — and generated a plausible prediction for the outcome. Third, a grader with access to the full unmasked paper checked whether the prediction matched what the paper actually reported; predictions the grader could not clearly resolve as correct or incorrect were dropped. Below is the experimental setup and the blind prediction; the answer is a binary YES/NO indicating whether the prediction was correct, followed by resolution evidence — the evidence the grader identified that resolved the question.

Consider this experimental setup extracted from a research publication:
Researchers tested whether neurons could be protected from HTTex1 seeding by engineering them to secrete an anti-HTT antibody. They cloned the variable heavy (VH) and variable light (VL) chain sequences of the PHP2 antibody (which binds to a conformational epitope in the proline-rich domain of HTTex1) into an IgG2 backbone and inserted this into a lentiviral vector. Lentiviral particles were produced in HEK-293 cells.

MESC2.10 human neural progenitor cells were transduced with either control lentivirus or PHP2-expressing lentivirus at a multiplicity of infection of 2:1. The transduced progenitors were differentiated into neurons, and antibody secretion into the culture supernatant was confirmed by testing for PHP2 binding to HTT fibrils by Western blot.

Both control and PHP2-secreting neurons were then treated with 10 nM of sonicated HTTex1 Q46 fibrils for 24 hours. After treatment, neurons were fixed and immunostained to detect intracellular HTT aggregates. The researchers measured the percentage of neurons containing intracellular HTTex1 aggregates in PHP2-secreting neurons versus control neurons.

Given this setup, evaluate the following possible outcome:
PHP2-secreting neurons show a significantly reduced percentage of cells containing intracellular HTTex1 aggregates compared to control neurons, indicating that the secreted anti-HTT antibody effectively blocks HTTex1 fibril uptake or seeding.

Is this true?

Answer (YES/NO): YES